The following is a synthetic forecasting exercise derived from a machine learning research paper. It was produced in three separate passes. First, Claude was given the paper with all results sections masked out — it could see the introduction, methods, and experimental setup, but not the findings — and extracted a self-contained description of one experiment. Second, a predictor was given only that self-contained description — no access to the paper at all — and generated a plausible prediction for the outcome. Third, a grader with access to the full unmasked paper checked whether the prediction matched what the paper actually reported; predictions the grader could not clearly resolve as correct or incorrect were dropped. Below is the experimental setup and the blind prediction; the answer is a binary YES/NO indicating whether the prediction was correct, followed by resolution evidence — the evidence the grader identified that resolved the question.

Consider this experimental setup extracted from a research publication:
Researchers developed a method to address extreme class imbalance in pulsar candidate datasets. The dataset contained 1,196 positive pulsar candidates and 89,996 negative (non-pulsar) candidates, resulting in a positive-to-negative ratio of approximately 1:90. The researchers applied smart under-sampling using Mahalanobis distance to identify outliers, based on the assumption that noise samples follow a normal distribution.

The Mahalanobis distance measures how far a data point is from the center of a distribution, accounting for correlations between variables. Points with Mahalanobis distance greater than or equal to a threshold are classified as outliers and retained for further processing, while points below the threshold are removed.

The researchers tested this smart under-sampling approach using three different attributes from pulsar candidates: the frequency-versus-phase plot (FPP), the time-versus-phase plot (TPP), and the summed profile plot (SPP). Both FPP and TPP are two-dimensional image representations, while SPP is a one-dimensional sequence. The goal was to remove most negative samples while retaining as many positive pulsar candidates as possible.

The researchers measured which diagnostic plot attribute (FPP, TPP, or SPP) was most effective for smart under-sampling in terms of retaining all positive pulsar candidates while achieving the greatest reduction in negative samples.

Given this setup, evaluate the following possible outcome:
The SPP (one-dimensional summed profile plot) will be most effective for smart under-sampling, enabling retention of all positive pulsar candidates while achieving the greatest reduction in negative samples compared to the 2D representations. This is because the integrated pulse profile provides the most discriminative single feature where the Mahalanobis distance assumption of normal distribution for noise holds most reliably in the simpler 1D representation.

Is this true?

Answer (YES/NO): NO